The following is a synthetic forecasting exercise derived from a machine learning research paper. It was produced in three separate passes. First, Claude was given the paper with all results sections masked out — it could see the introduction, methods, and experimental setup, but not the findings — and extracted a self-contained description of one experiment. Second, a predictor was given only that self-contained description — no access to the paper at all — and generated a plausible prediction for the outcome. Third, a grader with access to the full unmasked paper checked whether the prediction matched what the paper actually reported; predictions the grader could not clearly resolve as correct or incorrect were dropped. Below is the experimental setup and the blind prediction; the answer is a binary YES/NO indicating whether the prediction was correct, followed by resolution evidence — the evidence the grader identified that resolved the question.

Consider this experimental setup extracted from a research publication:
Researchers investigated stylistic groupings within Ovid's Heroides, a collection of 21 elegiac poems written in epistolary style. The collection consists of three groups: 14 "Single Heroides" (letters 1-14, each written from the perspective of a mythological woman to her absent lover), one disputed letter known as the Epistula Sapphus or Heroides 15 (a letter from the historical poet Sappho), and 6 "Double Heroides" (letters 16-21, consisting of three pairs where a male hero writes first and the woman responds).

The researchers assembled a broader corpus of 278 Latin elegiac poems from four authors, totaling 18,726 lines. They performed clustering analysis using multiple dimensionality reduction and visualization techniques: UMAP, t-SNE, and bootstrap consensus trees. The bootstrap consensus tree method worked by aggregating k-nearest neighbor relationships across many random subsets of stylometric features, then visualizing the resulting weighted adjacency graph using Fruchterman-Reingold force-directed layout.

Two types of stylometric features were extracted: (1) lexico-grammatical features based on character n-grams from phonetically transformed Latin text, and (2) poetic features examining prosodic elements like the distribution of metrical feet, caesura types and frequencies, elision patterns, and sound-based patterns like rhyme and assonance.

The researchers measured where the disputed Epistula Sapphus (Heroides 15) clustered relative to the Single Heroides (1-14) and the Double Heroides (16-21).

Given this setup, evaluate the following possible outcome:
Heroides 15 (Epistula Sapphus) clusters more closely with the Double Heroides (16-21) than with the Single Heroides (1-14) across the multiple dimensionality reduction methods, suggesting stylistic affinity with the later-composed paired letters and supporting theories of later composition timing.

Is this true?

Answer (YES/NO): NO